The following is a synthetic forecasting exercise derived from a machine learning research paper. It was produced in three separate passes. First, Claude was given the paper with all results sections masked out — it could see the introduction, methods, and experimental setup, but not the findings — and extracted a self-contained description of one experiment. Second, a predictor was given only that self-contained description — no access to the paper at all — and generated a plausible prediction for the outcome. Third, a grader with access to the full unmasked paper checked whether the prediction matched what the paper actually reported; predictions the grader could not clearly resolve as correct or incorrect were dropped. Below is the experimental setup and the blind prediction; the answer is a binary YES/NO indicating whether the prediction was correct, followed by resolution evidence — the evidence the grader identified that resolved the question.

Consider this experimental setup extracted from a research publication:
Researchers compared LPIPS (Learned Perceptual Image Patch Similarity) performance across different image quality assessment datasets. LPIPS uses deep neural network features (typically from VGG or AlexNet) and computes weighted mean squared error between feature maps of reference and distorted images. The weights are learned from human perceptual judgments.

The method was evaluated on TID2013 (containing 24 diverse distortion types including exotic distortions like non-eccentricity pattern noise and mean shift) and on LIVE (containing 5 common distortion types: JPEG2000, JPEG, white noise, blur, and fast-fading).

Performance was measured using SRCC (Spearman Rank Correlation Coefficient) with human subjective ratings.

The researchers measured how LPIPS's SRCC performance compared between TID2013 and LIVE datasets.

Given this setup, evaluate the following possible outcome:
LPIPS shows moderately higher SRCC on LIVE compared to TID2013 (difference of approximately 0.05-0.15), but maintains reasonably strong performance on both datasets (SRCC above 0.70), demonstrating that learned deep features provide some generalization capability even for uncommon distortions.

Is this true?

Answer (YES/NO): NO